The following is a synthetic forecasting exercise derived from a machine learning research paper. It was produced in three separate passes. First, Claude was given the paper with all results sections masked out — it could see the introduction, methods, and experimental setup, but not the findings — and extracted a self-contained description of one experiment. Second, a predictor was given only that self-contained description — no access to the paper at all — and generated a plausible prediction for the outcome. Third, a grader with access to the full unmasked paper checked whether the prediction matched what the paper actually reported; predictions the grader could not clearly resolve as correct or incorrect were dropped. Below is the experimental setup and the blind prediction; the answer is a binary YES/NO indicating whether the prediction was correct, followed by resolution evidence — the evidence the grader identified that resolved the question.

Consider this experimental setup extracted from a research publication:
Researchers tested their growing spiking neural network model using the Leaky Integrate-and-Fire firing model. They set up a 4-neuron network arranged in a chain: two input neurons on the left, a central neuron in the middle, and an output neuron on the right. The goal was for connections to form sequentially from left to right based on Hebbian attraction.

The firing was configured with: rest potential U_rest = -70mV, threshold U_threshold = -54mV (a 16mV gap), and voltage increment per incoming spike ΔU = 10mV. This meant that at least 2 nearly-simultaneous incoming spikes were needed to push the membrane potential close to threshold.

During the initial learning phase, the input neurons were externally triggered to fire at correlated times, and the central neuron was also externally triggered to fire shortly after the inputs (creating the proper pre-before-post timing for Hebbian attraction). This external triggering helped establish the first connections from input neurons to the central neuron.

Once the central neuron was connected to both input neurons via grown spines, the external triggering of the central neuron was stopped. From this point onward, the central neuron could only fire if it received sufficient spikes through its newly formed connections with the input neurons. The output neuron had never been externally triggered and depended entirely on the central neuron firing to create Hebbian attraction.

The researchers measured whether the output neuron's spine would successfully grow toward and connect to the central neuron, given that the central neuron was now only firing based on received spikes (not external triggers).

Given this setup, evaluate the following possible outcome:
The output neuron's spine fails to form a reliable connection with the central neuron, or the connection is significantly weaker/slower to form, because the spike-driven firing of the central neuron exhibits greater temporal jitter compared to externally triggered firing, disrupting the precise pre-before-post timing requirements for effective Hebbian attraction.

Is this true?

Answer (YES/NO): NO